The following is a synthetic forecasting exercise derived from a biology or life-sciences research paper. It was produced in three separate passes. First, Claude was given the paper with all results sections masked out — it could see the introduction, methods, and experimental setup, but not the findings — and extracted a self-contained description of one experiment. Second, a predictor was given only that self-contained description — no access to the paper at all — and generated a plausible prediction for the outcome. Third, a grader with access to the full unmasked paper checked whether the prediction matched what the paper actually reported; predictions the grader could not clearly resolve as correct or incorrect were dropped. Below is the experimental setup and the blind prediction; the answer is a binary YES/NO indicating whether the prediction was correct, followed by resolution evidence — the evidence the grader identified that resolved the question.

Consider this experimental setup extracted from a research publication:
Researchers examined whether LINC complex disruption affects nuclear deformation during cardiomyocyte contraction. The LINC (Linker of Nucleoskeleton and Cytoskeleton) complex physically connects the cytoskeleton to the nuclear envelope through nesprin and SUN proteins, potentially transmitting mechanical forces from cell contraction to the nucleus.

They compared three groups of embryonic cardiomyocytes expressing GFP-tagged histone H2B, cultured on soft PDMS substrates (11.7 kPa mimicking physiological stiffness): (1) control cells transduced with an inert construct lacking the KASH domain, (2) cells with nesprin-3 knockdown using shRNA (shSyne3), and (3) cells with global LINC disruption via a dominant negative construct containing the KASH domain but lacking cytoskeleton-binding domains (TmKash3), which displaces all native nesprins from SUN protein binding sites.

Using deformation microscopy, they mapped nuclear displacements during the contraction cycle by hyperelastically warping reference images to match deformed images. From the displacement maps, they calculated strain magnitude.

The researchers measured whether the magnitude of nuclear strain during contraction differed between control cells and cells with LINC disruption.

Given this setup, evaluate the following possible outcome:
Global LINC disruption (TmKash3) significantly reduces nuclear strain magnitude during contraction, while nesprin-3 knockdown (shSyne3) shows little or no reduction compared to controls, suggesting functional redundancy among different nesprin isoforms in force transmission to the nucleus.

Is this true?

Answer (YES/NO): NO